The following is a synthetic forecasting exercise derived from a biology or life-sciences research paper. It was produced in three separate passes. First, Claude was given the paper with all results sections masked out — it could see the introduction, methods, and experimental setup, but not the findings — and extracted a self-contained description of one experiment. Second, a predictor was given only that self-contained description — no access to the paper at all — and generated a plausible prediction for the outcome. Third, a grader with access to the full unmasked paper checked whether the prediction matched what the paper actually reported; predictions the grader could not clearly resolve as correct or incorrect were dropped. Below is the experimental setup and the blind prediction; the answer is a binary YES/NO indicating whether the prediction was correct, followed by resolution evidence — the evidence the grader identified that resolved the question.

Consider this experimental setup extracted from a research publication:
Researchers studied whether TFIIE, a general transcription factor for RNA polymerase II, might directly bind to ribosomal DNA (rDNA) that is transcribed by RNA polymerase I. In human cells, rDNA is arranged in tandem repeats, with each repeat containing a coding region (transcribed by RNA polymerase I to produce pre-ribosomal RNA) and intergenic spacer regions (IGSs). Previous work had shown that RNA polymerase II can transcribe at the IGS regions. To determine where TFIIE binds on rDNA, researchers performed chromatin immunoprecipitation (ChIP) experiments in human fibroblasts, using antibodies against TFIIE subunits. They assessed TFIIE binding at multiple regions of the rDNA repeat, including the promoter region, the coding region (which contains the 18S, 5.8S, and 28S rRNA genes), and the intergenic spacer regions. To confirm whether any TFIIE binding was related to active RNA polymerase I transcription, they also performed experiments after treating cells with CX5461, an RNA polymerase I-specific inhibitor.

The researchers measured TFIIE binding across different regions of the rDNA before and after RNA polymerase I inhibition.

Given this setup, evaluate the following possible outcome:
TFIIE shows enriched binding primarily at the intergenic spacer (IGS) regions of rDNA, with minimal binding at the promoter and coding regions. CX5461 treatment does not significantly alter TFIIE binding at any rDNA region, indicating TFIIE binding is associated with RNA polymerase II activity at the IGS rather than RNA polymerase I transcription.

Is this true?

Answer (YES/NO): NO